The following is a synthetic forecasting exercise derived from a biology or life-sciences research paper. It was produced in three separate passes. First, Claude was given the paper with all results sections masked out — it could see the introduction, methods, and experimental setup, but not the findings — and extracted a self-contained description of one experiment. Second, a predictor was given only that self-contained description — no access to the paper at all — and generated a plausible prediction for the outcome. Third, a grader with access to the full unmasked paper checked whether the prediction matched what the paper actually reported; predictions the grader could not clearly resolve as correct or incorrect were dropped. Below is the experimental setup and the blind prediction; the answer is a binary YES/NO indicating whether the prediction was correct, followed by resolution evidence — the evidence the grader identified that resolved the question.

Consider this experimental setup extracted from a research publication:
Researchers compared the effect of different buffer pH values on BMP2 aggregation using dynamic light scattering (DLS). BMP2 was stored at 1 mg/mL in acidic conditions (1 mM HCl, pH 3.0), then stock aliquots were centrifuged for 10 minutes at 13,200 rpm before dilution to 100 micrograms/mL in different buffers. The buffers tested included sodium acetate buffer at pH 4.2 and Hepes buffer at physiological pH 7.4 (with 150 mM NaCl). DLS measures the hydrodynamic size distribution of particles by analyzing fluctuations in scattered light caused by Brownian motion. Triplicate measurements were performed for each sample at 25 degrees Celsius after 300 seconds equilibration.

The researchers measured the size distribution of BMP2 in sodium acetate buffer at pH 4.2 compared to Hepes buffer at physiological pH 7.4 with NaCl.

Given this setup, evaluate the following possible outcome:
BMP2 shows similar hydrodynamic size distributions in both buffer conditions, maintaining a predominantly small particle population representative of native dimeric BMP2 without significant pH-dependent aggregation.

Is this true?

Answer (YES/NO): NO